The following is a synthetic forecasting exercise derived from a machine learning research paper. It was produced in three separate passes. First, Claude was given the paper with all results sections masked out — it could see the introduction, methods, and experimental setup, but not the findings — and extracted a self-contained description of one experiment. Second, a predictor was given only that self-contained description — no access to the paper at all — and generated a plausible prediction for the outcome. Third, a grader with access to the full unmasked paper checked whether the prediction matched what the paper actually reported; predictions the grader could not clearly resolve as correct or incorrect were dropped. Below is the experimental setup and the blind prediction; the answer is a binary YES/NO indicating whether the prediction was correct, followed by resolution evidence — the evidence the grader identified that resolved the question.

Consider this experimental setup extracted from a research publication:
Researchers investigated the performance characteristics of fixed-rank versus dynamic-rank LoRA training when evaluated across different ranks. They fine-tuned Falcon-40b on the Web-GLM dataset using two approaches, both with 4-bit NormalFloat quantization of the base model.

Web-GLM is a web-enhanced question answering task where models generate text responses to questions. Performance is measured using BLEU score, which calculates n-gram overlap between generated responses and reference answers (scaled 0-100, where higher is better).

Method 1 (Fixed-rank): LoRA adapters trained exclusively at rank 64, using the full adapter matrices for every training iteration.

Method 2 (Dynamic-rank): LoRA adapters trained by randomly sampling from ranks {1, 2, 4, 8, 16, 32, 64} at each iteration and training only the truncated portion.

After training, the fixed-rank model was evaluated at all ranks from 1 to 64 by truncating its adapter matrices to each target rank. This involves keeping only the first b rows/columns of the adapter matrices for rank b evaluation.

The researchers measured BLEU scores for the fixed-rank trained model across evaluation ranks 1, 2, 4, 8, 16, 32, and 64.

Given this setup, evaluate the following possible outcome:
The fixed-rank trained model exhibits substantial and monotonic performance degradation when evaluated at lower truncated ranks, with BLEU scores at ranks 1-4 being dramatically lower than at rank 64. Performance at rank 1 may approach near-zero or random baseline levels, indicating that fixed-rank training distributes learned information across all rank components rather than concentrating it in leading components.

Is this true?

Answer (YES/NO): YES